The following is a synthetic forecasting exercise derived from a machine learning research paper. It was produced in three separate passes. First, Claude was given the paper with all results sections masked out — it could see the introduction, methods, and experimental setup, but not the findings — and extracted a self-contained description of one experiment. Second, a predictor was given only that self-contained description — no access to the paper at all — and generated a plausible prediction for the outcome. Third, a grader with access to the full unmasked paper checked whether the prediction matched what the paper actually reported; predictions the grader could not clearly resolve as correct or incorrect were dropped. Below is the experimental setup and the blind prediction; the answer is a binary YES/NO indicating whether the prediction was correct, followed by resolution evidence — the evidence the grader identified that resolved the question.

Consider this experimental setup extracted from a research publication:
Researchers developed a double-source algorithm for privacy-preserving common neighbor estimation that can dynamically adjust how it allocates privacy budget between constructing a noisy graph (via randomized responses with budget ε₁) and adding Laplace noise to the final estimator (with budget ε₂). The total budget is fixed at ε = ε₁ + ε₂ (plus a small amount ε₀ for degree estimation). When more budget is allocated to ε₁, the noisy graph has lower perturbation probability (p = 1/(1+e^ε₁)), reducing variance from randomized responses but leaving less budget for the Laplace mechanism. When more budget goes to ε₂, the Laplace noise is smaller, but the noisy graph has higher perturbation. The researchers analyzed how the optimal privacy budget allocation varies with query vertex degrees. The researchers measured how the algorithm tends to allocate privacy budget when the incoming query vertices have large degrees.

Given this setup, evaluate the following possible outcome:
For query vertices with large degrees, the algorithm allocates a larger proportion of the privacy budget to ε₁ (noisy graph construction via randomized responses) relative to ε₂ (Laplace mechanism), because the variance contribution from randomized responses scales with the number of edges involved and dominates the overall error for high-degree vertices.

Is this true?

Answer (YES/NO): YES